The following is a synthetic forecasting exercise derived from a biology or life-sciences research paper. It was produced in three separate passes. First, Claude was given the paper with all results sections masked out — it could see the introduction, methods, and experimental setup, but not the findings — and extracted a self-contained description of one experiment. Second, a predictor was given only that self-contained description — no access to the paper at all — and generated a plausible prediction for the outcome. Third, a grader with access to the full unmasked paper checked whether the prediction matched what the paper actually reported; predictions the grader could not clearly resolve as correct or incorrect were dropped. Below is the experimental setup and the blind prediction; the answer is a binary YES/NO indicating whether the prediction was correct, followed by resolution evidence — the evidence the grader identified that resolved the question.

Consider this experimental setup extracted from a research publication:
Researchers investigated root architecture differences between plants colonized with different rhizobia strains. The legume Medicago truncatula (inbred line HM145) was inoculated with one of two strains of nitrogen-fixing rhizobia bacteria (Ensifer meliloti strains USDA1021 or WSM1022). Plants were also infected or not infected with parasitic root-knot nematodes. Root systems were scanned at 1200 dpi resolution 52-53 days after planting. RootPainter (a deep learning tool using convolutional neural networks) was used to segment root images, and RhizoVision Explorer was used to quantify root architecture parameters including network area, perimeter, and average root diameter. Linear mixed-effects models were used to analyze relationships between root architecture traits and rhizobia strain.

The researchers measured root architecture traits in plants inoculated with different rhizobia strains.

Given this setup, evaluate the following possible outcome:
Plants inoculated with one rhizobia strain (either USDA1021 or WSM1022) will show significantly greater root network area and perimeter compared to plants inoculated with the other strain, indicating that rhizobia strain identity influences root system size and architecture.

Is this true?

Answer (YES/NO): NO